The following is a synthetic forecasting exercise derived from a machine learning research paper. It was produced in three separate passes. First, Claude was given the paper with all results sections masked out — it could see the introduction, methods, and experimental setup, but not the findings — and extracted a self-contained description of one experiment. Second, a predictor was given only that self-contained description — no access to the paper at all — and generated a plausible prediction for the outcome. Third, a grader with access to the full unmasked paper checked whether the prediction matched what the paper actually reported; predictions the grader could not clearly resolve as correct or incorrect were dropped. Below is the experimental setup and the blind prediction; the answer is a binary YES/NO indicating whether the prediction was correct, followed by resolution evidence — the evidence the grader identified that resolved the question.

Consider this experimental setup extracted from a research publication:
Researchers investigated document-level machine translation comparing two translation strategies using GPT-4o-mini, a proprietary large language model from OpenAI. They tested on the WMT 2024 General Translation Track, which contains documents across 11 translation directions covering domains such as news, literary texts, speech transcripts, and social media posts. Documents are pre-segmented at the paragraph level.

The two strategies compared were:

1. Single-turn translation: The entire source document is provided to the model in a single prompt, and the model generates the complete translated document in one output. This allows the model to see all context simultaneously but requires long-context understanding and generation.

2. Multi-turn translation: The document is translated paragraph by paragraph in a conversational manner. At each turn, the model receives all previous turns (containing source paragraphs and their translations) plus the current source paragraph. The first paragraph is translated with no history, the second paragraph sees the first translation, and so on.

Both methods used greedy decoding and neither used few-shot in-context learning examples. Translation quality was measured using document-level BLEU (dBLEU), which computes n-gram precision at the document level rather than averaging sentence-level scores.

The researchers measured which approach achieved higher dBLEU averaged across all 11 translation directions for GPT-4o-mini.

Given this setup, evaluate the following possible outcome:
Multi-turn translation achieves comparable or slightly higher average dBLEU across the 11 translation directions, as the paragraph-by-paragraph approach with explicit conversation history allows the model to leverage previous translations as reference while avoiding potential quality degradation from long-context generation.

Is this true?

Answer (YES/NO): NO